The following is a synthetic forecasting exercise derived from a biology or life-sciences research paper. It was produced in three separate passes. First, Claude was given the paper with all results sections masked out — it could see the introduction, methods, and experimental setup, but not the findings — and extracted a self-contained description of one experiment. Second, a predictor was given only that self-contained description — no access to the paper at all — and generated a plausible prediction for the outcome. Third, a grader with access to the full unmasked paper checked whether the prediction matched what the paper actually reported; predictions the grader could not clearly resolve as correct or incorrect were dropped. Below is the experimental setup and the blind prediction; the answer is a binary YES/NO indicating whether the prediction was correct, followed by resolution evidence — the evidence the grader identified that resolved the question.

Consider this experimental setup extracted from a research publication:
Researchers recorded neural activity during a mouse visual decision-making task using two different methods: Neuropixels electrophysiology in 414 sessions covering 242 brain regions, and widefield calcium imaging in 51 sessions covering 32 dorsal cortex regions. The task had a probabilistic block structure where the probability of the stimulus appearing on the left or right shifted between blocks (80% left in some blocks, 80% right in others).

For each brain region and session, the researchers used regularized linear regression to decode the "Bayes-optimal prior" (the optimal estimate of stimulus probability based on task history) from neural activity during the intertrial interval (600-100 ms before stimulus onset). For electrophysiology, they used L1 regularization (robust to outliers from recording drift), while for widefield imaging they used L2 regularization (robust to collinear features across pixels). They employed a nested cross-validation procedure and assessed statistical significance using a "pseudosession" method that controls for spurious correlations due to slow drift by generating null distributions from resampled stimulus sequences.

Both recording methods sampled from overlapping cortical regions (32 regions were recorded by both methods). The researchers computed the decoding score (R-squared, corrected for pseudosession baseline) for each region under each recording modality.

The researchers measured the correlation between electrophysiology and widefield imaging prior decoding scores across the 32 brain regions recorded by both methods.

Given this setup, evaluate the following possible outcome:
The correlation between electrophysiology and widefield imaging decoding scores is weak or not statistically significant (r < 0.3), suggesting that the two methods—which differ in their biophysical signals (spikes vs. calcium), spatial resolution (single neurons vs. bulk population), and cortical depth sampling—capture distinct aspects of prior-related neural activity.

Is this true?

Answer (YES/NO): NO